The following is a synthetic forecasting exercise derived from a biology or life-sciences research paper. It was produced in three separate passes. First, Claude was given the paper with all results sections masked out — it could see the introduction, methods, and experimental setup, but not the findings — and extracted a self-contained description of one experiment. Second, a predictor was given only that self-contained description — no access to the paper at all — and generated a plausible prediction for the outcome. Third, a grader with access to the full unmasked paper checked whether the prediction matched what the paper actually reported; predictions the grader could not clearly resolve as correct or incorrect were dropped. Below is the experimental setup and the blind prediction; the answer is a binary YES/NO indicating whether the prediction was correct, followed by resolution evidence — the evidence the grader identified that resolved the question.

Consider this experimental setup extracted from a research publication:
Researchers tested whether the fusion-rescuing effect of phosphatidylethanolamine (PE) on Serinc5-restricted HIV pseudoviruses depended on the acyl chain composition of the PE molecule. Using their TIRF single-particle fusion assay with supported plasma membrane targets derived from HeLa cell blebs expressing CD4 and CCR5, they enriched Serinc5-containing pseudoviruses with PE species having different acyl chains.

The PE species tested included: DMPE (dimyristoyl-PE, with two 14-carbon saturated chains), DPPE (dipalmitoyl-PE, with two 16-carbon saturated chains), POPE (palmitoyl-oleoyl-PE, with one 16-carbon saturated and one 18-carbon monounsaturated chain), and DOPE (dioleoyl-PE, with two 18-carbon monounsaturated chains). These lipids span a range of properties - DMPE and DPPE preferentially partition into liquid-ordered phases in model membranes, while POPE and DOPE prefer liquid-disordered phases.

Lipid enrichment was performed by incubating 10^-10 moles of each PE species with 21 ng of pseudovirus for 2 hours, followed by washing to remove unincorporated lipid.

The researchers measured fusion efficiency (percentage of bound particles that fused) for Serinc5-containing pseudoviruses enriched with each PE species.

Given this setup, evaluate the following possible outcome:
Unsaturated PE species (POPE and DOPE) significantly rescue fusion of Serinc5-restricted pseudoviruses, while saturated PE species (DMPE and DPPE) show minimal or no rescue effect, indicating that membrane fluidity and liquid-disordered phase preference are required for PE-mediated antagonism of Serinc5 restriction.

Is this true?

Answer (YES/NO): NO